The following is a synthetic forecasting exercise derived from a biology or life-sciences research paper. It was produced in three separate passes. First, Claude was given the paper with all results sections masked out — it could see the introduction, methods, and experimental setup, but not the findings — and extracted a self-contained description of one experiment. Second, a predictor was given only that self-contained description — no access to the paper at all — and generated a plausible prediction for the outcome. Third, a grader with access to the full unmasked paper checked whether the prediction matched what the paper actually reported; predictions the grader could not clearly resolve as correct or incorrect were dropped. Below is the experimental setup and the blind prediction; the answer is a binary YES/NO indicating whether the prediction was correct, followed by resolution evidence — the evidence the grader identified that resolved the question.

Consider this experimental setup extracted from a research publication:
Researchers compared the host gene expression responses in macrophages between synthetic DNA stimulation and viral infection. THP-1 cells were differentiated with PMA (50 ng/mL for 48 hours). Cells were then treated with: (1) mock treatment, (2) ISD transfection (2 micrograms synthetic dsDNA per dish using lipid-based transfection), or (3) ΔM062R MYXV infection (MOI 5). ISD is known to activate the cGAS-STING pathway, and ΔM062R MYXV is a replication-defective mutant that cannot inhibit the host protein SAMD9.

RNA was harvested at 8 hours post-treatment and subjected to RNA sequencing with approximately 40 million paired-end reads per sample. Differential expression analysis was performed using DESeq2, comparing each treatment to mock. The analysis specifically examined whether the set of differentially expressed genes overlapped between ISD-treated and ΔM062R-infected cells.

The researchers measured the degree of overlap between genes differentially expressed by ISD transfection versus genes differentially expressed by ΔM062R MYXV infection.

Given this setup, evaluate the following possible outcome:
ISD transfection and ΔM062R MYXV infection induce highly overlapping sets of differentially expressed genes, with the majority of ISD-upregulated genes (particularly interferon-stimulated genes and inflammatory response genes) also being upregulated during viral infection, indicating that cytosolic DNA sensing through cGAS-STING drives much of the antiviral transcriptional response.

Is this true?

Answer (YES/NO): NO